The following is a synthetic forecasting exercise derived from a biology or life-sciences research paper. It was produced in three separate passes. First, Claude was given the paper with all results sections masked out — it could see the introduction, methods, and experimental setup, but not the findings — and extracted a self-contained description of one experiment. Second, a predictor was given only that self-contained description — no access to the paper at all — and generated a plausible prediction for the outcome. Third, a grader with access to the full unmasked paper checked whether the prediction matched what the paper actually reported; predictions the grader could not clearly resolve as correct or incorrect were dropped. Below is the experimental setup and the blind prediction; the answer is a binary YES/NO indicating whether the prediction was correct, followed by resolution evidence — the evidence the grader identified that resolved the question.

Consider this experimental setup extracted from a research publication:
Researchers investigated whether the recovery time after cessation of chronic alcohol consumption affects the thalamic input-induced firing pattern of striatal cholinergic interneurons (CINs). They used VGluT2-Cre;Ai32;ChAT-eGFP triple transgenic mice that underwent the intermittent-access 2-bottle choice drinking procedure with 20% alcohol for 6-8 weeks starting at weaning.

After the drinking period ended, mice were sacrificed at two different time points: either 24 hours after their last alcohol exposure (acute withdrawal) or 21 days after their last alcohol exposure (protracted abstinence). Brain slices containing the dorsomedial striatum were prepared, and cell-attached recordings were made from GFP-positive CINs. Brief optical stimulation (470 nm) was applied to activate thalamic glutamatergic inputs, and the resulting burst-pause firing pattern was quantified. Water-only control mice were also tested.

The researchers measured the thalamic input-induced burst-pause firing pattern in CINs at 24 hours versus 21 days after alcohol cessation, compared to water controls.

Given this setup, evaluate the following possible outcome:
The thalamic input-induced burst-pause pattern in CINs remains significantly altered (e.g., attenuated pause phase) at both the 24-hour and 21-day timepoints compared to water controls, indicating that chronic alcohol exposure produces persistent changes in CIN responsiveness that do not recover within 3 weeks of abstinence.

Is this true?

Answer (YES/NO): NO